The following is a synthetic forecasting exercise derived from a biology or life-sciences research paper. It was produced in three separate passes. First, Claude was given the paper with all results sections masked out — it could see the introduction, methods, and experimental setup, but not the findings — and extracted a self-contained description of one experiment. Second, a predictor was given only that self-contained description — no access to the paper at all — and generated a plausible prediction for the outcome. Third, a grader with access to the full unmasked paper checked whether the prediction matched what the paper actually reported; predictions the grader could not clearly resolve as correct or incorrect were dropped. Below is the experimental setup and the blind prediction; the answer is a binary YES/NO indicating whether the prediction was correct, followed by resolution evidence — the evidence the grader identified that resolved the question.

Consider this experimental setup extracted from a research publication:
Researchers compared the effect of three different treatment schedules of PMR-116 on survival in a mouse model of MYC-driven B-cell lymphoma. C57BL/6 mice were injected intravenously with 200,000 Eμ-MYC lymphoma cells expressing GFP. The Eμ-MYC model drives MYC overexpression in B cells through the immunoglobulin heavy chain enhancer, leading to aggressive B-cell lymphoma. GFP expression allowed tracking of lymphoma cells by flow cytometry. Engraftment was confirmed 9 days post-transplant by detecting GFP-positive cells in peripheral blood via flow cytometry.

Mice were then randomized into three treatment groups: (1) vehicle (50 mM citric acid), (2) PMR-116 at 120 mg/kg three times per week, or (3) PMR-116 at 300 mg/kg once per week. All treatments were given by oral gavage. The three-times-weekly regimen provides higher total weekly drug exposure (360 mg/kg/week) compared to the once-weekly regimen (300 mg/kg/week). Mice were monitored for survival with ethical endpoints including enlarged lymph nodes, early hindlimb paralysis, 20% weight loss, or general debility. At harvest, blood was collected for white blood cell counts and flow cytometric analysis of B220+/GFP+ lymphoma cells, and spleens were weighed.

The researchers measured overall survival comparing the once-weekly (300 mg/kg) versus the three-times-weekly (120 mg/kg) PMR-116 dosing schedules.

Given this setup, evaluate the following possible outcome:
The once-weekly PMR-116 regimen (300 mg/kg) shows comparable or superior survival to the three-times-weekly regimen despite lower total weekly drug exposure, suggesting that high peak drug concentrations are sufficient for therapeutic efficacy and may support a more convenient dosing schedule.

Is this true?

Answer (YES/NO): YES